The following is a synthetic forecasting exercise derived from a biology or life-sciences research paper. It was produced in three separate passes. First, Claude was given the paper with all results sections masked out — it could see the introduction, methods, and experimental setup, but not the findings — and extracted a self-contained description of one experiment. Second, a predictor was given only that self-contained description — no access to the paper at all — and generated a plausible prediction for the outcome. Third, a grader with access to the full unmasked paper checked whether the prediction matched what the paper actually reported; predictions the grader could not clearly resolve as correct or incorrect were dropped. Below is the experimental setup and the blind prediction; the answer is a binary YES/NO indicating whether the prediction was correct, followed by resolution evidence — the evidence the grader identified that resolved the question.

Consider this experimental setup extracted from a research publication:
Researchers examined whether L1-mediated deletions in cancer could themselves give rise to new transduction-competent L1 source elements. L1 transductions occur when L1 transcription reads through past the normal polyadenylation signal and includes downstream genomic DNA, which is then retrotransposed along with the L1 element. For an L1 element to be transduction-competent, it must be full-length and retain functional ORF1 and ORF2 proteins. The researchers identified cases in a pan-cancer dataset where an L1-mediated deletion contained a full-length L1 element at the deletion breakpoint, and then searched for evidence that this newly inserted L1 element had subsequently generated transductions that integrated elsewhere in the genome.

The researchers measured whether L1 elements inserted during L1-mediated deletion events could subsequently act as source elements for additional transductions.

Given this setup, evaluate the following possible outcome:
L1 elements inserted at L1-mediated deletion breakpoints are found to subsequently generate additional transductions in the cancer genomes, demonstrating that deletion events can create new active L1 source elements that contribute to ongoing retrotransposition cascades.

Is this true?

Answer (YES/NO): YES